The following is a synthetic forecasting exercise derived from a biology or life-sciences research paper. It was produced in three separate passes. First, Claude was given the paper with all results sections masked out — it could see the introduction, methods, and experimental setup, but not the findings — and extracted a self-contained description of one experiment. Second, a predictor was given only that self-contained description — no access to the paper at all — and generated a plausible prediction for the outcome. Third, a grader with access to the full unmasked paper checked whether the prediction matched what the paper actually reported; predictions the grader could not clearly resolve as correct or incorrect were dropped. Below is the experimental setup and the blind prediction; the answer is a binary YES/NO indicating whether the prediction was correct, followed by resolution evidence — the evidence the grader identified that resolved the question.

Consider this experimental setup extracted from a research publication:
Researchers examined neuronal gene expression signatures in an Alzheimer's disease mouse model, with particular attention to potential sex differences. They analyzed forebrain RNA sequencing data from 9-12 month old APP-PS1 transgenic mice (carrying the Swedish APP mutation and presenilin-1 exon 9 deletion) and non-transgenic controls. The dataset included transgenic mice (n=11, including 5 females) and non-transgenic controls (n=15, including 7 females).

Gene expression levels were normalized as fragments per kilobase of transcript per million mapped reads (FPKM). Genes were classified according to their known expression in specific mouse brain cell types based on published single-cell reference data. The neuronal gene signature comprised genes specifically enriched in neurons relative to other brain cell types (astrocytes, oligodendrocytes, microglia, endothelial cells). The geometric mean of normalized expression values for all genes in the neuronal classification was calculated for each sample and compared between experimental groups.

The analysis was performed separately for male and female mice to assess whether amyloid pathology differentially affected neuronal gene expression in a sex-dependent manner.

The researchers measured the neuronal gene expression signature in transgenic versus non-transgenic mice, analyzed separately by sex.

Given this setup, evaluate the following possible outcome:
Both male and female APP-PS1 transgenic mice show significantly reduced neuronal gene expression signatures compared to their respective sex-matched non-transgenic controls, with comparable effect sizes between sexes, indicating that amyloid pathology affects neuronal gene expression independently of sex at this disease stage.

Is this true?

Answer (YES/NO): NO